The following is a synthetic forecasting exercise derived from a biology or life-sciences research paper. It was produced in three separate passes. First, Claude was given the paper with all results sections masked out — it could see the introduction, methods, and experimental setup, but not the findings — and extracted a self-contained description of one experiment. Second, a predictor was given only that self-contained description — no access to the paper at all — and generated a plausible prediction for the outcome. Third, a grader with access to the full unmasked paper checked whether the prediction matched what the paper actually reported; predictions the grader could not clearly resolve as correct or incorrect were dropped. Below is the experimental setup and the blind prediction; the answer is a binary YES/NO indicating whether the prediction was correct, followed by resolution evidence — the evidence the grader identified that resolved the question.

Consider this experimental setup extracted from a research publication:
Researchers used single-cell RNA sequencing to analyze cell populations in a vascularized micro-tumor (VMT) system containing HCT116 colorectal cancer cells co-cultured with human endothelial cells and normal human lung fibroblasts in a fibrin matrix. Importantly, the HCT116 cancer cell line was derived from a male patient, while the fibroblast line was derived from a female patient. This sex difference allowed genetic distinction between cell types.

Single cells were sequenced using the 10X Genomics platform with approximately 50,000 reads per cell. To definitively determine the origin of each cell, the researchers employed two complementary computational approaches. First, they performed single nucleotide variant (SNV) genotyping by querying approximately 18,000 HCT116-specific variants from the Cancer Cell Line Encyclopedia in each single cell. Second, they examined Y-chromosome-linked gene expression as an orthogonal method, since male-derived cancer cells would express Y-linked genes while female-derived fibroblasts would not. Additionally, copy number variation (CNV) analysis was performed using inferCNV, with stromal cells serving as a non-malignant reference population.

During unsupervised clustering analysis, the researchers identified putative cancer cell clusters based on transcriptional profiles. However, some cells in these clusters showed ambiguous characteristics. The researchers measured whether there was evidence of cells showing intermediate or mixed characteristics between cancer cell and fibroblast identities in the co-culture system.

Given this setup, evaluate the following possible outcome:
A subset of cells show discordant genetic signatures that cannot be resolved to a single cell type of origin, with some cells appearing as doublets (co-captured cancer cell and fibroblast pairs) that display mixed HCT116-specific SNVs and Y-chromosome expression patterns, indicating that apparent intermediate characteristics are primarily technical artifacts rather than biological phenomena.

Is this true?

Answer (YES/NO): NO